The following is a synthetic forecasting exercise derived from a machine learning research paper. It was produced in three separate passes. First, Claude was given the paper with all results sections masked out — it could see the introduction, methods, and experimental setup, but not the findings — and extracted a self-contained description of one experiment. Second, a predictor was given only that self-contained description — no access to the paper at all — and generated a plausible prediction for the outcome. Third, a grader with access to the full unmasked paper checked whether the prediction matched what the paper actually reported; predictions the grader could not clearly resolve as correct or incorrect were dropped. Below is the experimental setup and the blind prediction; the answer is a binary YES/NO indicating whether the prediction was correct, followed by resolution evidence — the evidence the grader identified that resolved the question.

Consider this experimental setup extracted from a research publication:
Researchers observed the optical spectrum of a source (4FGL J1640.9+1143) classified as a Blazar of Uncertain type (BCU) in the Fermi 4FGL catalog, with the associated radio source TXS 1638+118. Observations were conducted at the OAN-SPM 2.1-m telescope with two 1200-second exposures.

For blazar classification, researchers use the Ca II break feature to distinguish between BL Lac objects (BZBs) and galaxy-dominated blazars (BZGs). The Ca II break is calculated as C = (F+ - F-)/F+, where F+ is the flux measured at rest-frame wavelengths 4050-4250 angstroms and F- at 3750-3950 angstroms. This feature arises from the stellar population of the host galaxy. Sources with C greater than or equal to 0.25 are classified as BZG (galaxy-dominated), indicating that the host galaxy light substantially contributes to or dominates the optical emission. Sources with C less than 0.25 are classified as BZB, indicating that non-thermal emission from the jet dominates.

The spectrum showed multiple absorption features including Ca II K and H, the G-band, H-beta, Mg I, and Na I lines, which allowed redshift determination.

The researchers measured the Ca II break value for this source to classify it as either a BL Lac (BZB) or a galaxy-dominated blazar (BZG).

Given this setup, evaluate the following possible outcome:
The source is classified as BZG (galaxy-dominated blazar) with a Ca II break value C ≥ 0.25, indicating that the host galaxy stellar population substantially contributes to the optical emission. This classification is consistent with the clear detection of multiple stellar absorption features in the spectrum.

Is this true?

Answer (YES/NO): YES